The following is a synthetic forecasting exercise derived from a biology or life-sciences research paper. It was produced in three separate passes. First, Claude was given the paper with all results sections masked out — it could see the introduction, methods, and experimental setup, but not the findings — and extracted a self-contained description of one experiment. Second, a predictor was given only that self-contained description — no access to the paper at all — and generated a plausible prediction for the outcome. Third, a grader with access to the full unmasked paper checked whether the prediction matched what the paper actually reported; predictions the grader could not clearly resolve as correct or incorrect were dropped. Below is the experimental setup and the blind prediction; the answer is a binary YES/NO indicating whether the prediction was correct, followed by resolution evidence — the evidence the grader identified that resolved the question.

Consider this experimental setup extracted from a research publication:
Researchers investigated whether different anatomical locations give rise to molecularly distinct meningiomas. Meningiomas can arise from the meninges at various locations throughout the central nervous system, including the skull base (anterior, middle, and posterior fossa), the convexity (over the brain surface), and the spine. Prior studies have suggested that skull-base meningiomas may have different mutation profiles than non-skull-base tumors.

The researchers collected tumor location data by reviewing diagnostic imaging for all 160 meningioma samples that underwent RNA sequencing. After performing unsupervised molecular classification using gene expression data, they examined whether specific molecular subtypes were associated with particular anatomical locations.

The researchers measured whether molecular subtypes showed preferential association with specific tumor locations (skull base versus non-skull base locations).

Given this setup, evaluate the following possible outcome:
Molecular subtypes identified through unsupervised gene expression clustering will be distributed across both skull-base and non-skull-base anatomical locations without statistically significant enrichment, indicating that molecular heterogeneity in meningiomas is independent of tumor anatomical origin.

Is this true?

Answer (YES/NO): NO